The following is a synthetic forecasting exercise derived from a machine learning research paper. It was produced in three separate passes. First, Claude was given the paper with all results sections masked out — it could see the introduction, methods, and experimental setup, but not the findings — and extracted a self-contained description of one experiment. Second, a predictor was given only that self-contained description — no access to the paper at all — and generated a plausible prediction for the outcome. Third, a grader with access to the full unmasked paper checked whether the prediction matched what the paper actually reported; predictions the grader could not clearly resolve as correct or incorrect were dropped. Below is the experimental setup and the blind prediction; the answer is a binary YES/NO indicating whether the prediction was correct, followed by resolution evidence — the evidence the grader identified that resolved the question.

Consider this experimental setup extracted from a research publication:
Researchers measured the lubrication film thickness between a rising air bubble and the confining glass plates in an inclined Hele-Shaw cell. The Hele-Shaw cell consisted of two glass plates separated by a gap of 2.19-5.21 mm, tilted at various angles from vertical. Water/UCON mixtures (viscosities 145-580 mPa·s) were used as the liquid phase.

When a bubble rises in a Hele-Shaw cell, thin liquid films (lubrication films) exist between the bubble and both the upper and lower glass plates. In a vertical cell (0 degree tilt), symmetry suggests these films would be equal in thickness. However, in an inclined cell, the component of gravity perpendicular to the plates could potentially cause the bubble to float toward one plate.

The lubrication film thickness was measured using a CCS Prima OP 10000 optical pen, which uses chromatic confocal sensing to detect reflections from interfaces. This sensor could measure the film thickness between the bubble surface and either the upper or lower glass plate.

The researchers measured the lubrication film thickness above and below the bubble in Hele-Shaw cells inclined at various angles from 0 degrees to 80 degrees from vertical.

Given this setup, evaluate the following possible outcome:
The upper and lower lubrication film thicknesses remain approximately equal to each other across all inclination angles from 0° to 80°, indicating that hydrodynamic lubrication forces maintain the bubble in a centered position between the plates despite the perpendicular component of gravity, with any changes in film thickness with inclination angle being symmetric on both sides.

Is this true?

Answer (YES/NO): NO